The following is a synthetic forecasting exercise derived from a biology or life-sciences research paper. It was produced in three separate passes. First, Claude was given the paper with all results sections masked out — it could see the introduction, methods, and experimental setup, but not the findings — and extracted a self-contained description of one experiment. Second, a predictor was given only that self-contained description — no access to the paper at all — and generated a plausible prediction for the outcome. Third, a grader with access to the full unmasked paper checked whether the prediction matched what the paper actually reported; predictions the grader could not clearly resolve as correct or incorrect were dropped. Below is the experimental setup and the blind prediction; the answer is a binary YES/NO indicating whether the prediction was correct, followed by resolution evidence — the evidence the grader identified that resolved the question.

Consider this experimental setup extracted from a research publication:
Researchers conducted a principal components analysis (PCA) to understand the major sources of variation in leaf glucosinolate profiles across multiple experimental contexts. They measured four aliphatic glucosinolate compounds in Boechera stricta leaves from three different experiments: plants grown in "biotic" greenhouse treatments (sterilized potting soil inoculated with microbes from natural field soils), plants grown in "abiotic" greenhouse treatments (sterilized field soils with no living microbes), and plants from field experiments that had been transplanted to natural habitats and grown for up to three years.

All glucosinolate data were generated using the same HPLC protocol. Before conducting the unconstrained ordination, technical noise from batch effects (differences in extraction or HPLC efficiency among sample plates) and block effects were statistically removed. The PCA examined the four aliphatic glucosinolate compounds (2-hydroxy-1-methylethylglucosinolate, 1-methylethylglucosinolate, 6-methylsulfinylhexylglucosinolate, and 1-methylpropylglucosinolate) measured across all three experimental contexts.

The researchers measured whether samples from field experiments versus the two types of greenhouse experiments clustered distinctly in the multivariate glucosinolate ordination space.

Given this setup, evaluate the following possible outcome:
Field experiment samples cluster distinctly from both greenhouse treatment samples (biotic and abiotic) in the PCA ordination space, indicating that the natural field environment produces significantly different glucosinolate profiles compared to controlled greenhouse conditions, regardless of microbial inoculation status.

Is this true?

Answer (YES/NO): NO